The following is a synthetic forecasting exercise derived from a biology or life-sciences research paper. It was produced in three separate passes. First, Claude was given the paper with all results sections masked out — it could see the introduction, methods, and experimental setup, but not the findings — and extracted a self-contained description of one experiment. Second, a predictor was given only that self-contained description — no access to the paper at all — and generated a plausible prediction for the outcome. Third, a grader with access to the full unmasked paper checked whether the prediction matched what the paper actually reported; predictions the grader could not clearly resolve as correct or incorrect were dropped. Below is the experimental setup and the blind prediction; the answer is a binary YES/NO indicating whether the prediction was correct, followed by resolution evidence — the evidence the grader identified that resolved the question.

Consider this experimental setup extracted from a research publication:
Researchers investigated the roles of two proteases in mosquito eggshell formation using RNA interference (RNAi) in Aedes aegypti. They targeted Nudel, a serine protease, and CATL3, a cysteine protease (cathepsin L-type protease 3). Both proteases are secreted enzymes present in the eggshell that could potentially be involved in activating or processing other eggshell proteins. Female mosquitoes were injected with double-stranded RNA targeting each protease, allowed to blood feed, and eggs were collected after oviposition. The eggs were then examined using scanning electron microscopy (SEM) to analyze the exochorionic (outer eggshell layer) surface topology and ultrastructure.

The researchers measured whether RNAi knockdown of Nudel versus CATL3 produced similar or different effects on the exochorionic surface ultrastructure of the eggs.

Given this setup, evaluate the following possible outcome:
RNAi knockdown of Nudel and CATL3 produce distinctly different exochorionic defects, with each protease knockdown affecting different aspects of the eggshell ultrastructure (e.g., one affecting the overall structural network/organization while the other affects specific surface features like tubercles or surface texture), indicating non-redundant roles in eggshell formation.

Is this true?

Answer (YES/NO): NO